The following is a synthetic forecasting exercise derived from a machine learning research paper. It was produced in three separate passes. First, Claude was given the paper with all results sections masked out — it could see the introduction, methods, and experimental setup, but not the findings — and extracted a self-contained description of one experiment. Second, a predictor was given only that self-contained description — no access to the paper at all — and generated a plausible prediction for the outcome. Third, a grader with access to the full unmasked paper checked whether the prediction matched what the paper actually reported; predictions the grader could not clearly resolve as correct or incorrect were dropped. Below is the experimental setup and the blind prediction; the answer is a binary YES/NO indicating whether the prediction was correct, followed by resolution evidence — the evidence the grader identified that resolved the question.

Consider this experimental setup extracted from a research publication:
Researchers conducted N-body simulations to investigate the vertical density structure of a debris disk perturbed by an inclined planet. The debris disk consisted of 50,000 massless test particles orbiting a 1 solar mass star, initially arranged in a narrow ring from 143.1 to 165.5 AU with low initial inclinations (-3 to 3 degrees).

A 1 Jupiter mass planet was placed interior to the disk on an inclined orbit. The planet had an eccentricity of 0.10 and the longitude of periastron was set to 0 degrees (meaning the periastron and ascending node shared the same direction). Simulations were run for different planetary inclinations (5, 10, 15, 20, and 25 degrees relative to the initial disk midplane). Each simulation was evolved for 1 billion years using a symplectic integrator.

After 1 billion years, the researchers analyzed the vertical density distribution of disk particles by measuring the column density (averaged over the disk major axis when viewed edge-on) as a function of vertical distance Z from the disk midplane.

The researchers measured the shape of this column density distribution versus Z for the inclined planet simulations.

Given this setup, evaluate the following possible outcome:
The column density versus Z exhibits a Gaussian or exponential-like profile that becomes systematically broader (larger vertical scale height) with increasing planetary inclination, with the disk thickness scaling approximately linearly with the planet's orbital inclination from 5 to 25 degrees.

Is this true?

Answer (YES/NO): NO